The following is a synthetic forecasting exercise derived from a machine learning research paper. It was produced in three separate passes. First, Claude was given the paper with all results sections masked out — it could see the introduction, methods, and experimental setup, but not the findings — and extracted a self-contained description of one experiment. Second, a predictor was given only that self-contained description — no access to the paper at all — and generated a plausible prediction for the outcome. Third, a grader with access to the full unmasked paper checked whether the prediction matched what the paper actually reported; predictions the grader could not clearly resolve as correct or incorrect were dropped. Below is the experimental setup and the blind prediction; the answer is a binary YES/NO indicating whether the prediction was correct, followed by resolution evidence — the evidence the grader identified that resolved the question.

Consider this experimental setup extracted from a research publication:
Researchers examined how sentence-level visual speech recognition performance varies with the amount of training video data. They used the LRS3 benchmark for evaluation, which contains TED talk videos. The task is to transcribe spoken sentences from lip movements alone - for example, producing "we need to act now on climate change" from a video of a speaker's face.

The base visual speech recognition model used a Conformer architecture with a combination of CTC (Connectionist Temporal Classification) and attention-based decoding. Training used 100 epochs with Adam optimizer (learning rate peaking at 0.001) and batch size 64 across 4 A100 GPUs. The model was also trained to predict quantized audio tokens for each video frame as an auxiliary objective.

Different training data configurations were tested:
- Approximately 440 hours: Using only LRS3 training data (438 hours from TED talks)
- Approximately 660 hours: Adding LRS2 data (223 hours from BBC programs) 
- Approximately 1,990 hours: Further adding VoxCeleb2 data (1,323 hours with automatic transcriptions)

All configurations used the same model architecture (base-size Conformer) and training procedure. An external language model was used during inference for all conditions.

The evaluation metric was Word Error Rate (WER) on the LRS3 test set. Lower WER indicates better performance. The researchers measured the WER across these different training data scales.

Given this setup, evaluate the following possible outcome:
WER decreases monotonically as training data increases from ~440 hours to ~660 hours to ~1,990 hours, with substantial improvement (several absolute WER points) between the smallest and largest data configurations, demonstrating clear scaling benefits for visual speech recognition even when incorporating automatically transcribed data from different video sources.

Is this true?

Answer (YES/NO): YES